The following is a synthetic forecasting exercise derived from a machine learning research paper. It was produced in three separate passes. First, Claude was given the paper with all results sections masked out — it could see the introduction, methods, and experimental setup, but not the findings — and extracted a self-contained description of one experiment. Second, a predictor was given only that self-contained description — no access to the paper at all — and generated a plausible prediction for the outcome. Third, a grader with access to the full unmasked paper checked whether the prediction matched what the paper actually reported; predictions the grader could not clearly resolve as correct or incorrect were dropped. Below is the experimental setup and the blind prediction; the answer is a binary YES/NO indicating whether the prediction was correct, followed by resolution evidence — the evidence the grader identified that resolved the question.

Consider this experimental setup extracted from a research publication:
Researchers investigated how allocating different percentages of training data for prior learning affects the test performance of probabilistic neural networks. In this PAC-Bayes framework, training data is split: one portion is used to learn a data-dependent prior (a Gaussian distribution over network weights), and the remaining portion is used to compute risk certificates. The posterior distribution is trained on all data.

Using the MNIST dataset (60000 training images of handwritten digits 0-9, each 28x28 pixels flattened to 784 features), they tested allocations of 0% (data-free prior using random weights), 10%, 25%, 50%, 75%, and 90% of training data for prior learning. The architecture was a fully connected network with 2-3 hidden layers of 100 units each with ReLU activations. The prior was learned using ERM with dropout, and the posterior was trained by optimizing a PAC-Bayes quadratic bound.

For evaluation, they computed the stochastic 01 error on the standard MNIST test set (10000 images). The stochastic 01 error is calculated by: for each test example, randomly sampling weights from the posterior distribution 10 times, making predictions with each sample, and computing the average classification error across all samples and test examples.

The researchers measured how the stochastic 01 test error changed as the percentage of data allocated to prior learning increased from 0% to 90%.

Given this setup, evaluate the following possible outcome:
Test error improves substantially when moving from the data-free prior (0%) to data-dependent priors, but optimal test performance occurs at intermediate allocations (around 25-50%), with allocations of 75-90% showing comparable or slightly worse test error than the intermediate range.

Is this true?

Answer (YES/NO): NO